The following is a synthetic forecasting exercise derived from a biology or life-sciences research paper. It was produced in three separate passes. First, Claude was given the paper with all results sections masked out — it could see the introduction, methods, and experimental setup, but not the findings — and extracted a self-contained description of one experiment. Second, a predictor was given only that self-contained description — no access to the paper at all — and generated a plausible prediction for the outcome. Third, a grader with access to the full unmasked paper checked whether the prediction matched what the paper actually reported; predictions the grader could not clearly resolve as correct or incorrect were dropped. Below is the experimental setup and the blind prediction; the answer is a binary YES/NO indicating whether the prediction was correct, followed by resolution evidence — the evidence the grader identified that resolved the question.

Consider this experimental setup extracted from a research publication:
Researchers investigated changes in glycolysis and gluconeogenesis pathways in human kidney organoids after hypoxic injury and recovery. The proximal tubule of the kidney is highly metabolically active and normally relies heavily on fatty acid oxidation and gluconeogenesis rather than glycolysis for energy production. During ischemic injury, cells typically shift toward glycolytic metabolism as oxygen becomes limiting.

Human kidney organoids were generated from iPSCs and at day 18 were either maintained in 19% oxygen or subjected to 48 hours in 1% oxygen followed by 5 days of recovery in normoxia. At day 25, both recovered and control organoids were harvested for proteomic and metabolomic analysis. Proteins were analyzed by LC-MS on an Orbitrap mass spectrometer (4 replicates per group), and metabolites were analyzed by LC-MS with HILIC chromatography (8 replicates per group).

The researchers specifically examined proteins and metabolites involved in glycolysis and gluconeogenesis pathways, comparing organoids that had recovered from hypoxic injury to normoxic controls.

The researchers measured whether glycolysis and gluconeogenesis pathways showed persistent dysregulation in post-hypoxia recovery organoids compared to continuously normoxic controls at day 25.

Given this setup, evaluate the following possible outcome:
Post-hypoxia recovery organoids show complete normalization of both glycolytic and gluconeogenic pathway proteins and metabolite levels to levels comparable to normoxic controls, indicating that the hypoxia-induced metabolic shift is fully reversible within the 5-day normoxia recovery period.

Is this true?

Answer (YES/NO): NO